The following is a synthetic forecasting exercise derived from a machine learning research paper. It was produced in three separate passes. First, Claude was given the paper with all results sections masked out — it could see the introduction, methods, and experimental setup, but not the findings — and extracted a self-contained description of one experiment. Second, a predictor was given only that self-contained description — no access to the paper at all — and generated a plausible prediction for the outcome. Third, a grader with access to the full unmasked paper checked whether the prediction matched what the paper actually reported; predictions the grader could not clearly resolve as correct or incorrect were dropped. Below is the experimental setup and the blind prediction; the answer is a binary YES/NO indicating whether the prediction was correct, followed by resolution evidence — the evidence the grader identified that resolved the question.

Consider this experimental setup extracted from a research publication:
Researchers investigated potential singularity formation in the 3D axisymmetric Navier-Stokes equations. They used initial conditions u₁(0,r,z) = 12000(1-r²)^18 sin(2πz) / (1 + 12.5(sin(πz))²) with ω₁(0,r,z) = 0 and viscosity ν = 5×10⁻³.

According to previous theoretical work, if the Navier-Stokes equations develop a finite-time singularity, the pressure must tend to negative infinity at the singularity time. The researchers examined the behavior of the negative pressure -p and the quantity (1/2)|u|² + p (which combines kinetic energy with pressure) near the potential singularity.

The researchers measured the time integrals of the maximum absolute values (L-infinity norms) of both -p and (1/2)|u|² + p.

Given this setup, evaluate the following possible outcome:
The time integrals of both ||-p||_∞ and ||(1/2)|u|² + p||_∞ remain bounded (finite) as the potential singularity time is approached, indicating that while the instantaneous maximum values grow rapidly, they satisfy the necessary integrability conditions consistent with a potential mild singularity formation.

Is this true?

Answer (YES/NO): NO